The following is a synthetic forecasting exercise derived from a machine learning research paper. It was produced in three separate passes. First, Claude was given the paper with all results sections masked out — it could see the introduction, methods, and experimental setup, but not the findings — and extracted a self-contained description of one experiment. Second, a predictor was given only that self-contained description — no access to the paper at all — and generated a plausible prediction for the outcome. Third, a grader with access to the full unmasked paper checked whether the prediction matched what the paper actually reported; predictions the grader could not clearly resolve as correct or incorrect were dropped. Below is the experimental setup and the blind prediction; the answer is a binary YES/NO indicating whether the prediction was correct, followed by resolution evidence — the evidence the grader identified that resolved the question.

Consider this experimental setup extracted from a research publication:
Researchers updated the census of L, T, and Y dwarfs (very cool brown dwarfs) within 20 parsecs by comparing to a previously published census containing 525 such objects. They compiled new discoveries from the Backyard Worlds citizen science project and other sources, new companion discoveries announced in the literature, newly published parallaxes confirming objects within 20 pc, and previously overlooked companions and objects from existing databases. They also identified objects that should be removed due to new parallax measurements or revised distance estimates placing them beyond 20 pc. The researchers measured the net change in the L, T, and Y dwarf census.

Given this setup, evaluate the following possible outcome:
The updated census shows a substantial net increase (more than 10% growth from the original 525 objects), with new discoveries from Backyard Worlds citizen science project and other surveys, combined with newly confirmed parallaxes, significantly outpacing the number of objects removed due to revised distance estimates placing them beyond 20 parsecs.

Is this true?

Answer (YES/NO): YES